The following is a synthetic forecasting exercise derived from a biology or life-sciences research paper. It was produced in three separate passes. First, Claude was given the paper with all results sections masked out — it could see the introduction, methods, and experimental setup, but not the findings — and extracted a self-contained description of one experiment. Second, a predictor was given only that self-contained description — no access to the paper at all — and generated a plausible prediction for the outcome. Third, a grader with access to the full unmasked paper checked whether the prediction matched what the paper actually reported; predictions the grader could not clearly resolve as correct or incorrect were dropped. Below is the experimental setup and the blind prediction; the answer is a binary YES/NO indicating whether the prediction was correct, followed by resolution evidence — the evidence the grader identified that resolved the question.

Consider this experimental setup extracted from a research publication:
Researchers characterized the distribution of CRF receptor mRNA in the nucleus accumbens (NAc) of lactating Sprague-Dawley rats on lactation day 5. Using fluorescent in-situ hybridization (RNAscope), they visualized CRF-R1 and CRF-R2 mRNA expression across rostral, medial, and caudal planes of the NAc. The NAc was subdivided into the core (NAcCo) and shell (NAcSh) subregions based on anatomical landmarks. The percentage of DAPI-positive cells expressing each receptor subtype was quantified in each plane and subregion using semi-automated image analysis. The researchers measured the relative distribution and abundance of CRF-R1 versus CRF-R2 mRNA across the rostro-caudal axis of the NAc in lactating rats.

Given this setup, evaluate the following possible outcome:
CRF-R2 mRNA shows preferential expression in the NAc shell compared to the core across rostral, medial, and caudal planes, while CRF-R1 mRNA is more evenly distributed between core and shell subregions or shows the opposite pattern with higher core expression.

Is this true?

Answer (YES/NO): NO